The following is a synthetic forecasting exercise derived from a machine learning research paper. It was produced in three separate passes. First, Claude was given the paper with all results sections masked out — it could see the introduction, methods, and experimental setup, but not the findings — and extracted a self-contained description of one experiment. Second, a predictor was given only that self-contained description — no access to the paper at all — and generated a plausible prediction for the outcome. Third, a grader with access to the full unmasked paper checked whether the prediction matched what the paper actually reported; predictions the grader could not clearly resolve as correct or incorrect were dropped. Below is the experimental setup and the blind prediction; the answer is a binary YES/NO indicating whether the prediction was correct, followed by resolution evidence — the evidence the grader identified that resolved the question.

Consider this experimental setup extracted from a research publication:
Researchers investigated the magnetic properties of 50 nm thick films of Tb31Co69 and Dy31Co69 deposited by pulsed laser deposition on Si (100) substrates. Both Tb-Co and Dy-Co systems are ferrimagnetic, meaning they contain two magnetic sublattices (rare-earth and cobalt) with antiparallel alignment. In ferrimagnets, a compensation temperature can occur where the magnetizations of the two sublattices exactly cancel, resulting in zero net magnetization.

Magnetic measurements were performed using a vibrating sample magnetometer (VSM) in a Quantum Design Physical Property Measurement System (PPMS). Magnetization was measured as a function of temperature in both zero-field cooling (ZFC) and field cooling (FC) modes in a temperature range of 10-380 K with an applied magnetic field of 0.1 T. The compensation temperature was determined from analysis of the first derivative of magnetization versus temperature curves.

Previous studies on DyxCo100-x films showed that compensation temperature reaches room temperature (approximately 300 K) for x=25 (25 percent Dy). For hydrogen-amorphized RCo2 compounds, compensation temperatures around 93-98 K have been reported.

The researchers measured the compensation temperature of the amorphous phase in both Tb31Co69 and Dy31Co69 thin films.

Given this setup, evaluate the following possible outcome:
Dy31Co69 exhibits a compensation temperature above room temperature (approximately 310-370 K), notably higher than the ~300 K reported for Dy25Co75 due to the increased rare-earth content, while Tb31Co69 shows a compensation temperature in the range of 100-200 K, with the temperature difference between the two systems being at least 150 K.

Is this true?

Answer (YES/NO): NO